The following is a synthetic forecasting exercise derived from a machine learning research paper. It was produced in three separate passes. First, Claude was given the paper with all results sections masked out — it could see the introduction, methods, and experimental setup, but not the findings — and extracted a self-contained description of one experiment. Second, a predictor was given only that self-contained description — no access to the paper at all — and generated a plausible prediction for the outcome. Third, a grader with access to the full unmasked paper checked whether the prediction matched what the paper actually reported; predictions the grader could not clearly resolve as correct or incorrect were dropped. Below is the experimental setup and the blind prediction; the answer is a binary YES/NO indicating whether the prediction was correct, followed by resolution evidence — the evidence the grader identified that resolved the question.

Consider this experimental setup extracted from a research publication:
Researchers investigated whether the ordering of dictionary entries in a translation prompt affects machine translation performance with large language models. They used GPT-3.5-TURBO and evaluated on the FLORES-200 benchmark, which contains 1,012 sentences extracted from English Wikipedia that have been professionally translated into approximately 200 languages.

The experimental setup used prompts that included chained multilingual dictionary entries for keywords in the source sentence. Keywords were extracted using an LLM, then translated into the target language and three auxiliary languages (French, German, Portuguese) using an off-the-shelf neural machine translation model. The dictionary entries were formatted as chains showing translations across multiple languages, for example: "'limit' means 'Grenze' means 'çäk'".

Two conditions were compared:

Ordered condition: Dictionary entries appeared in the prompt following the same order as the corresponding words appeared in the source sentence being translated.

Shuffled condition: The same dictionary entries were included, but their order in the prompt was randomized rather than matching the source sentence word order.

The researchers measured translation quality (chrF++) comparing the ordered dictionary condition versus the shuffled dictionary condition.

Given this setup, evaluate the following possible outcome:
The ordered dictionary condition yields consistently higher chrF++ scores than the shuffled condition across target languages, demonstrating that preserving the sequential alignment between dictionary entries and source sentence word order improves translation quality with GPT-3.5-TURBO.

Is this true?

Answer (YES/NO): NO